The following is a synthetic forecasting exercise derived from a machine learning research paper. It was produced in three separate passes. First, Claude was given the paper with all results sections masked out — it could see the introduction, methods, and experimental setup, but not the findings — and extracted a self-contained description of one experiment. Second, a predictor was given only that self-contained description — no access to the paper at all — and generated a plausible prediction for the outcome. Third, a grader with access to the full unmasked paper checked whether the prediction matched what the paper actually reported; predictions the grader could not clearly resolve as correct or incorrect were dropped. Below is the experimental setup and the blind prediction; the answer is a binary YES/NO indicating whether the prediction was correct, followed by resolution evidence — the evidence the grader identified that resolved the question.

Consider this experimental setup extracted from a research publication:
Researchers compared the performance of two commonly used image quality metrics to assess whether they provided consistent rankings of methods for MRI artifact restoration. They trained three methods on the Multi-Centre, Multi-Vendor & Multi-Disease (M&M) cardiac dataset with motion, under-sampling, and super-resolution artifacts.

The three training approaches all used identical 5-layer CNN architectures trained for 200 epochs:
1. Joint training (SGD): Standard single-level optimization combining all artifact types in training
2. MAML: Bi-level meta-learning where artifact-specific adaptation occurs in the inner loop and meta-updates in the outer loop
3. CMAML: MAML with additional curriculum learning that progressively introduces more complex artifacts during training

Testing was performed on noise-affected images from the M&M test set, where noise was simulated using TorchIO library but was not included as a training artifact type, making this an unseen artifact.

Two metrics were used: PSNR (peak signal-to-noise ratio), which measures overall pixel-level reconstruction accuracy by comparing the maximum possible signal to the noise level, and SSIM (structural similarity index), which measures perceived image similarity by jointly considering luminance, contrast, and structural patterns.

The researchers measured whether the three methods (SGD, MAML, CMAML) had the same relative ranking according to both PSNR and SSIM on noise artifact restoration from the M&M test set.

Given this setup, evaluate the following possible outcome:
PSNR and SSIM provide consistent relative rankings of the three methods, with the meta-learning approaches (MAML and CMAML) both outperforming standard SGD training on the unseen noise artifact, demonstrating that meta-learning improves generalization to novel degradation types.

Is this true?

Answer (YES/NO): NO